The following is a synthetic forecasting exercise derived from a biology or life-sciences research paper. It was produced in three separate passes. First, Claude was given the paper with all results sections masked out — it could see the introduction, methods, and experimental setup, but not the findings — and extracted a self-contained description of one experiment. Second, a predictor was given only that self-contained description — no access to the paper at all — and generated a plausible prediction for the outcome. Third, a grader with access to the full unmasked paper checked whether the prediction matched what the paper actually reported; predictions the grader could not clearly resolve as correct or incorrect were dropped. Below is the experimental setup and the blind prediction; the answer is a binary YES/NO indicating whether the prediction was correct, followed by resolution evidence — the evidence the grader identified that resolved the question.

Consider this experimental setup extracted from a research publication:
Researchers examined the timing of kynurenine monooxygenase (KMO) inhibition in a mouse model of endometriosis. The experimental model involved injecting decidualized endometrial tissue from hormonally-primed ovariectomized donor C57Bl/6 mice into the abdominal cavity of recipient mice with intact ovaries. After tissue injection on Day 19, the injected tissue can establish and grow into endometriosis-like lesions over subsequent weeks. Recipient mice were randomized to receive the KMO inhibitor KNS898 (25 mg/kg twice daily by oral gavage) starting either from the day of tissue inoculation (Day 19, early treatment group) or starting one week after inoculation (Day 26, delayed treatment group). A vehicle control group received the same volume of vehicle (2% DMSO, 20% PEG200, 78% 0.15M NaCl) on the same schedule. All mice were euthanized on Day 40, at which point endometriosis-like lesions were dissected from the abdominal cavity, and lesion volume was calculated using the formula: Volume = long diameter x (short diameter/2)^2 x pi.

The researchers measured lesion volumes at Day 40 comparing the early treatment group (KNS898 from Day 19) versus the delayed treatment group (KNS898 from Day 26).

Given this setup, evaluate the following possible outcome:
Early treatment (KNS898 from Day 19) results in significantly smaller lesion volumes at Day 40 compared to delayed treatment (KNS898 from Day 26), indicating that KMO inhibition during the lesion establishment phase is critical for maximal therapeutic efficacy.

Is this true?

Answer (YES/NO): NO